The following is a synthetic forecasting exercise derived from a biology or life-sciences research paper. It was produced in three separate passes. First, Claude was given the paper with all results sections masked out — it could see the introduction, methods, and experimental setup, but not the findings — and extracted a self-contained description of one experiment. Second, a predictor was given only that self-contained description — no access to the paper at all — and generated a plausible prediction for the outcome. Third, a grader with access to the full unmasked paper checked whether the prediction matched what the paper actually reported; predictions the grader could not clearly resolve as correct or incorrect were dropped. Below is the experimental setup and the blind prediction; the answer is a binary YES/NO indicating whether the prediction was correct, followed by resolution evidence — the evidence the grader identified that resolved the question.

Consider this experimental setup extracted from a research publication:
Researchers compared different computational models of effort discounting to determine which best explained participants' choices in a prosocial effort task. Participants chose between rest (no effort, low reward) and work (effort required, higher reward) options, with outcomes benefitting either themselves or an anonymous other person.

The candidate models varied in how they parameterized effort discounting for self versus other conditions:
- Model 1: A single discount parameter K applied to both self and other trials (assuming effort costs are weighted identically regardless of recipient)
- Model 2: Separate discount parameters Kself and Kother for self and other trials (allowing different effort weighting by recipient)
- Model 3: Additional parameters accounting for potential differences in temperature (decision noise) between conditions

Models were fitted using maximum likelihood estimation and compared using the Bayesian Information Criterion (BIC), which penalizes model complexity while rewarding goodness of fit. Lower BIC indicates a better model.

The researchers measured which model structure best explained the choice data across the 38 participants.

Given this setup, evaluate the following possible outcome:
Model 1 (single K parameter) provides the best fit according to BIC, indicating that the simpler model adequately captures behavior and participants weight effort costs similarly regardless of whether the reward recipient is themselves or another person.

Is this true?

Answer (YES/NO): NO